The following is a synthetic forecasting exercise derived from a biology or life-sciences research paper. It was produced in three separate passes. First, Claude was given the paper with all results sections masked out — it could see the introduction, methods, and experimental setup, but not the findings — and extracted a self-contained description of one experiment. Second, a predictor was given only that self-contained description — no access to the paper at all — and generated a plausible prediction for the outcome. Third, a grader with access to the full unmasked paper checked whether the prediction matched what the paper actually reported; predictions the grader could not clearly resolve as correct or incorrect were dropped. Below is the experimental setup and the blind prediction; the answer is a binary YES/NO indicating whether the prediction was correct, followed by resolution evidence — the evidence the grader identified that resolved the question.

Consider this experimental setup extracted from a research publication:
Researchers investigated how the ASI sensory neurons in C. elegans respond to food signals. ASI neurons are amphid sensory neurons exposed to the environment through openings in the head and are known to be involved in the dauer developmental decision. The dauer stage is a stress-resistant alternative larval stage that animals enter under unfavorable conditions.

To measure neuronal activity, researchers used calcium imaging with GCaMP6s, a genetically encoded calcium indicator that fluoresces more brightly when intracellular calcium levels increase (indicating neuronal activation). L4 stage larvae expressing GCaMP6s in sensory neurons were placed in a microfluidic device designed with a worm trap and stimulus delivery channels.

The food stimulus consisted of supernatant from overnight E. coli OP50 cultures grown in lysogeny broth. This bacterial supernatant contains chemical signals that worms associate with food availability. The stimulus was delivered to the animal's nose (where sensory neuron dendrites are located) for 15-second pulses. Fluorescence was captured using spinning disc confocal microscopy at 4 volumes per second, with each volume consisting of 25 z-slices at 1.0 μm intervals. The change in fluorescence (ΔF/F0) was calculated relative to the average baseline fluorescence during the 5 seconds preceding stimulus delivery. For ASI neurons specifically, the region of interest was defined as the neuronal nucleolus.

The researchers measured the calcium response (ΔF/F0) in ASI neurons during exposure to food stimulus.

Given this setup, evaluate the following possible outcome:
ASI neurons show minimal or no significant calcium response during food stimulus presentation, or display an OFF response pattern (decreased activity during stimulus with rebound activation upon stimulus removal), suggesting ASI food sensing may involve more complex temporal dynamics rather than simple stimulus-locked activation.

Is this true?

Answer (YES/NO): NO